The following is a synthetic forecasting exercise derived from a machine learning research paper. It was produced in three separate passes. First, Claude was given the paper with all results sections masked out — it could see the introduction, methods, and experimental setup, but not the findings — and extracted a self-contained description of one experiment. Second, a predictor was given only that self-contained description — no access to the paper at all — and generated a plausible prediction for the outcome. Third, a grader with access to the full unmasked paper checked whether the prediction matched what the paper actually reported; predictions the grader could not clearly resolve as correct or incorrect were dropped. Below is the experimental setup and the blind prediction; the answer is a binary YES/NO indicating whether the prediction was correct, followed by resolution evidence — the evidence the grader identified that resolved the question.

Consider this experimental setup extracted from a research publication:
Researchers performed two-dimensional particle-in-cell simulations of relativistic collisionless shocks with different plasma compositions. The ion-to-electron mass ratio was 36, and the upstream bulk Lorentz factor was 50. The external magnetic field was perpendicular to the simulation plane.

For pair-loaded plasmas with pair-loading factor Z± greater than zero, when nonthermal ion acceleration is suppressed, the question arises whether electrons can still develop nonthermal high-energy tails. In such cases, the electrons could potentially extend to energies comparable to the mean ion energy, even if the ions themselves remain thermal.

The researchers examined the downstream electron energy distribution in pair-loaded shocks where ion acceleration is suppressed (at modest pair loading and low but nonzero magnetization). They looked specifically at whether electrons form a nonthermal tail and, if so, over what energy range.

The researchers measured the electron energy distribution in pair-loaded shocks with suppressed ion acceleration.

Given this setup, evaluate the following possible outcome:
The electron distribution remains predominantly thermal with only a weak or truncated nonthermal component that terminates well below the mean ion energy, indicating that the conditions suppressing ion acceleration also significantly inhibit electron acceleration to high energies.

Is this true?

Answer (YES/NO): YES